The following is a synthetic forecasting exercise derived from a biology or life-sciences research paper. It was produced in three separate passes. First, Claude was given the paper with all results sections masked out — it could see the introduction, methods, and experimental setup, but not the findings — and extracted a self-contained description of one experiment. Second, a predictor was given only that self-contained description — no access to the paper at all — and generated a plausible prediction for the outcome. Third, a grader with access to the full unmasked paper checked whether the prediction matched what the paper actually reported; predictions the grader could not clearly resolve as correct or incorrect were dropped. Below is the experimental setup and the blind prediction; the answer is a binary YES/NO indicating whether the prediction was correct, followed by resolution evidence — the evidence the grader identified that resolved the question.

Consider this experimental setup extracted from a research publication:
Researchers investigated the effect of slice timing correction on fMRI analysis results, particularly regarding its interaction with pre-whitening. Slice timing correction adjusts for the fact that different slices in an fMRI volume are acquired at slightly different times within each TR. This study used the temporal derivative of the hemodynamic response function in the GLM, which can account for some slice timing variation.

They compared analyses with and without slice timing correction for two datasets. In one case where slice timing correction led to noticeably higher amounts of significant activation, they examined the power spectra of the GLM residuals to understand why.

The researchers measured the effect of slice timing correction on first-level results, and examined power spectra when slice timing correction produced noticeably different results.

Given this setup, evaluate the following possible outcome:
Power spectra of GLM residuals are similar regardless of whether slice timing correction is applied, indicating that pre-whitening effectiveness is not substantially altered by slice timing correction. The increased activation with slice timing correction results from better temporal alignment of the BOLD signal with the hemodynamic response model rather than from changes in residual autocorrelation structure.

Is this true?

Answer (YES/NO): NO